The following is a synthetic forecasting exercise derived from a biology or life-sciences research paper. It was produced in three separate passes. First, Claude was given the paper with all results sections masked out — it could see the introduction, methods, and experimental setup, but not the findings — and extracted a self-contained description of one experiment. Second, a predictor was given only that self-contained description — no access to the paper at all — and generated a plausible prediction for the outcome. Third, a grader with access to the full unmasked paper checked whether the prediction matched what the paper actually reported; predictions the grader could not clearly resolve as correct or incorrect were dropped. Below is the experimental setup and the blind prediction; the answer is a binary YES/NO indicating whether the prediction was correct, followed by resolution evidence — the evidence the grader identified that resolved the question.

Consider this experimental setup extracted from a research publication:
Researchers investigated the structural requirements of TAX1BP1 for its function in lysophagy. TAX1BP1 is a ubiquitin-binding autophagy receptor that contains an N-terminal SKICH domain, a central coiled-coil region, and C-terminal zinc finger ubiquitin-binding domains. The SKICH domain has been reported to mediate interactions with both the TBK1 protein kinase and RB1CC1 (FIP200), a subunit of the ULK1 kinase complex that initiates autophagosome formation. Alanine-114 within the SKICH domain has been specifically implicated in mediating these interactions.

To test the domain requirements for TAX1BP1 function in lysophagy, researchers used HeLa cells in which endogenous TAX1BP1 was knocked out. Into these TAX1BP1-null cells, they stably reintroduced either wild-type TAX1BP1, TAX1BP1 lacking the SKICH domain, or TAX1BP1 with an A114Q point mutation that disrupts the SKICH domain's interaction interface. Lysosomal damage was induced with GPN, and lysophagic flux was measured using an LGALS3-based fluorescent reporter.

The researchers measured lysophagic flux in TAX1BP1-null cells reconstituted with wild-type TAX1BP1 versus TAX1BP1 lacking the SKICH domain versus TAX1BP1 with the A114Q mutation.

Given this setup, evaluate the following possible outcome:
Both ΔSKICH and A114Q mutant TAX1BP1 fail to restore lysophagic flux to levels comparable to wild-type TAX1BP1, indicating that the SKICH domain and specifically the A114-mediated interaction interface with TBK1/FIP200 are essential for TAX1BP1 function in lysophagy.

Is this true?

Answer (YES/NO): YES